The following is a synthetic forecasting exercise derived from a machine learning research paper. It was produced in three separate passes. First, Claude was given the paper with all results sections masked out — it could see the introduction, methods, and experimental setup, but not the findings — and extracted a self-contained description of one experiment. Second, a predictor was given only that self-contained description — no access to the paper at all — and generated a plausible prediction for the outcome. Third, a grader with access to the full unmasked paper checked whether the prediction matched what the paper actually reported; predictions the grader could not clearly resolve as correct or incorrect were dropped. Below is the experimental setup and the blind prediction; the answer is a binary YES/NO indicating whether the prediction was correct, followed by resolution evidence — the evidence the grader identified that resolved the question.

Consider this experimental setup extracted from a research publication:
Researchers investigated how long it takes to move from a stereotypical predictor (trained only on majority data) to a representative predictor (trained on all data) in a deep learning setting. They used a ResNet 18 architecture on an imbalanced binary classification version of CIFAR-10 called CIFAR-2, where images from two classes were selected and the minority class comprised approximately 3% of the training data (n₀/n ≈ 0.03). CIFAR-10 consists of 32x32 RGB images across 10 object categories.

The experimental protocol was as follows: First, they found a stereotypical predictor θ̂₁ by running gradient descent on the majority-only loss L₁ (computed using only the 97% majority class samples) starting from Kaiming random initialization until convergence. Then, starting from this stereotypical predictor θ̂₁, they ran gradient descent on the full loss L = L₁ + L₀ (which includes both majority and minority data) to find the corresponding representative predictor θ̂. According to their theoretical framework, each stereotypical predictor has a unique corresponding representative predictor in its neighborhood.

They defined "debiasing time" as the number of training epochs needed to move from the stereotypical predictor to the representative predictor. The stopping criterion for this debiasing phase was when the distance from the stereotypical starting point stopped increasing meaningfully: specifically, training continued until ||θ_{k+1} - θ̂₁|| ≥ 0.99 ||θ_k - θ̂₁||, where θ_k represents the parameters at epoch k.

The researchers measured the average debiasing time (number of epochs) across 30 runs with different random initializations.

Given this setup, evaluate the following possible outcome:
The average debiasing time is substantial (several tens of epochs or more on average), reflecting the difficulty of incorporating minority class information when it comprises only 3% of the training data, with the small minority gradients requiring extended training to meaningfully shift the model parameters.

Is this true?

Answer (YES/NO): YES